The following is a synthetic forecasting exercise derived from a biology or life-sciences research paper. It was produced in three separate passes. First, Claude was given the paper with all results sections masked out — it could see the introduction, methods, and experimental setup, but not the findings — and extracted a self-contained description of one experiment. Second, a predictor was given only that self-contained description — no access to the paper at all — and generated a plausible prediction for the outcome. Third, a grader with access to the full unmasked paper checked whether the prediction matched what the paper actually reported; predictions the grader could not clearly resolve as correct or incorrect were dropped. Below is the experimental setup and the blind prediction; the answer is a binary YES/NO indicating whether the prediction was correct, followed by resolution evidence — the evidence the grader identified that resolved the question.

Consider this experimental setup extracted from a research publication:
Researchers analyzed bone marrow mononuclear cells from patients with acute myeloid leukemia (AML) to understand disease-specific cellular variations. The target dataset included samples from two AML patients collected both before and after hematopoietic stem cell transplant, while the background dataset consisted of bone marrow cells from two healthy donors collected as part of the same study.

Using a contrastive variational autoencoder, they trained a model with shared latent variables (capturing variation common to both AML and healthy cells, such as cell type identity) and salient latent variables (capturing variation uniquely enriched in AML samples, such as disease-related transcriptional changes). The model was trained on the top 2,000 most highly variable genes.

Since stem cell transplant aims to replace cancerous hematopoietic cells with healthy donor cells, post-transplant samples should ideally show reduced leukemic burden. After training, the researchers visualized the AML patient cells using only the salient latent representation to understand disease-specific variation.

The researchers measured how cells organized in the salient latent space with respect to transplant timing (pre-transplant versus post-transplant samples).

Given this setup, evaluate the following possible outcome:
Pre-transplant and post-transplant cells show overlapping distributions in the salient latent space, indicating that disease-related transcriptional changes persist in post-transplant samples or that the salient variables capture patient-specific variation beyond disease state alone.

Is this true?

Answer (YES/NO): NO